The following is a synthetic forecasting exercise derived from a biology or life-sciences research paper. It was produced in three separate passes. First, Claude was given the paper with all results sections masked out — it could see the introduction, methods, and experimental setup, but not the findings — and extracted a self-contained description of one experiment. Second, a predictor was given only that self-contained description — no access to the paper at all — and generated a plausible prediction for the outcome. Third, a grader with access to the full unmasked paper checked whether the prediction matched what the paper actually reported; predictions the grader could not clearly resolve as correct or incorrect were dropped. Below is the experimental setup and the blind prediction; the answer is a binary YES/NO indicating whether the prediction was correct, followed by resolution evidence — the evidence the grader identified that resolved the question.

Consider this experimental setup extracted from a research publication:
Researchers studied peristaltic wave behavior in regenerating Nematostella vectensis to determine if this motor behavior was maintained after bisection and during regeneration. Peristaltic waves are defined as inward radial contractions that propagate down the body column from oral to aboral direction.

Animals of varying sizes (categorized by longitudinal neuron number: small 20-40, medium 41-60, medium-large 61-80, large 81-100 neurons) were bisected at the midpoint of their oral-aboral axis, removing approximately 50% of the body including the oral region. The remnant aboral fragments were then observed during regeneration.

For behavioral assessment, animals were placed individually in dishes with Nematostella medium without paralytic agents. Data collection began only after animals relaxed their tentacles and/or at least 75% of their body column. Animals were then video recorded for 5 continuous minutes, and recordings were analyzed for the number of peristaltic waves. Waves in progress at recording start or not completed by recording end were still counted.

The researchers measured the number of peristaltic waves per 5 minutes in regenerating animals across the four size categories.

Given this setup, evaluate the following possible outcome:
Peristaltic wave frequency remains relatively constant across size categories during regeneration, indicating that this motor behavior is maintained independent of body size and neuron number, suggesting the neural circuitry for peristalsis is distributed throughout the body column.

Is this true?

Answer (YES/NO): YES